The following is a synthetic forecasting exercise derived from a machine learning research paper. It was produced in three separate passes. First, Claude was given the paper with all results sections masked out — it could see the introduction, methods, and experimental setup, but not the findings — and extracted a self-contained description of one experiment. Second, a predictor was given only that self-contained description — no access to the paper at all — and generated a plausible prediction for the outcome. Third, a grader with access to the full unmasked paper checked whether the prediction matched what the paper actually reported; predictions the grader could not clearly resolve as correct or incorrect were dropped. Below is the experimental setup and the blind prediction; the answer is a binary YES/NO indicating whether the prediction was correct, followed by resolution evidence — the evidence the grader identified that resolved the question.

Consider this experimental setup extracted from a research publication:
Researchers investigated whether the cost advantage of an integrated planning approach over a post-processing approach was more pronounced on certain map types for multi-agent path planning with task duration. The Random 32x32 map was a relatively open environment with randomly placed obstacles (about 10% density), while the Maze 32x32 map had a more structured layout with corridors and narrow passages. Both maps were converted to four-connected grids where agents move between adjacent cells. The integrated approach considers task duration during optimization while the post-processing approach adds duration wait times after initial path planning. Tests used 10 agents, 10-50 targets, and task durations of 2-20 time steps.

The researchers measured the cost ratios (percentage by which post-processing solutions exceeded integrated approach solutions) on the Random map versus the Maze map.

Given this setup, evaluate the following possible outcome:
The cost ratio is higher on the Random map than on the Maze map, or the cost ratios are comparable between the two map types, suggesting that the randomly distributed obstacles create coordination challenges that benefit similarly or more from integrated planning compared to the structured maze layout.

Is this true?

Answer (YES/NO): YES